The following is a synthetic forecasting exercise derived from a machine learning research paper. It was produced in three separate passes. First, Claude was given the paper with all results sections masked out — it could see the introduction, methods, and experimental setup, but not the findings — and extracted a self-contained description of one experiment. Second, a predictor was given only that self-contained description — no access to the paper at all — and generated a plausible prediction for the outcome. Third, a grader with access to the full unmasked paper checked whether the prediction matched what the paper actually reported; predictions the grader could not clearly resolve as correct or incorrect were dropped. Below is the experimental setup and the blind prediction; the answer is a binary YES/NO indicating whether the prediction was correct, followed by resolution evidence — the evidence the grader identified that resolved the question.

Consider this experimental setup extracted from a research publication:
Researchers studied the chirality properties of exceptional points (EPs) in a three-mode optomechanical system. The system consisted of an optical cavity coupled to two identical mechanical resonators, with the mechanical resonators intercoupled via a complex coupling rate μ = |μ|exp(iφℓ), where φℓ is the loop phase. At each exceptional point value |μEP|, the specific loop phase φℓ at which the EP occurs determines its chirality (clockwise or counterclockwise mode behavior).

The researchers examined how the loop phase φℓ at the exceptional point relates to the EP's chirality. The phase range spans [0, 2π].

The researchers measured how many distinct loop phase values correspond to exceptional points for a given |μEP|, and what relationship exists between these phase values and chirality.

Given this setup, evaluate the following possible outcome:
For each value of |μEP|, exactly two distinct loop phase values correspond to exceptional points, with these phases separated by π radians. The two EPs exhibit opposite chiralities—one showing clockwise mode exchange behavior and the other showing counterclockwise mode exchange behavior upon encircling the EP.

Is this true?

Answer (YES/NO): NO